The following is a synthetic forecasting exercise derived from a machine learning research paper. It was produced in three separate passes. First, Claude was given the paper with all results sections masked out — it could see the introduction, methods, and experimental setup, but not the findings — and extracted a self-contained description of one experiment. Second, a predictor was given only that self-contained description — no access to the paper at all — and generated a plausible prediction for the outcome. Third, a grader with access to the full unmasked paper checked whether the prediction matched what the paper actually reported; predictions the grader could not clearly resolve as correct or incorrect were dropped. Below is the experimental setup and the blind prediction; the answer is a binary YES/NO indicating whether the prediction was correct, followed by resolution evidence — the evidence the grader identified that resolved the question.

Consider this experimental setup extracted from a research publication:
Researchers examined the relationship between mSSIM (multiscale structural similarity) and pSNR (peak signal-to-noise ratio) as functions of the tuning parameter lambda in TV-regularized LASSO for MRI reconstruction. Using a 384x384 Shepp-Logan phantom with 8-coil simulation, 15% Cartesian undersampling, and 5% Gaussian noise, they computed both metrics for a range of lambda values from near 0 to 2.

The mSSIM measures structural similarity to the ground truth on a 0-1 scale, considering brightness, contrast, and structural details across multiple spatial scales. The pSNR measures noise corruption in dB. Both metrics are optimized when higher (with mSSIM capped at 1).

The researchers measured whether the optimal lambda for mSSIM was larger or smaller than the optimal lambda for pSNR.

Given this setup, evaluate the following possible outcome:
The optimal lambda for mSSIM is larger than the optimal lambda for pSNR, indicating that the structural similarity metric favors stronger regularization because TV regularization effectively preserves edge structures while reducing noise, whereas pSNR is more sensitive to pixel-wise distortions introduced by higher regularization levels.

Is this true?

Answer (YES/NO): YES